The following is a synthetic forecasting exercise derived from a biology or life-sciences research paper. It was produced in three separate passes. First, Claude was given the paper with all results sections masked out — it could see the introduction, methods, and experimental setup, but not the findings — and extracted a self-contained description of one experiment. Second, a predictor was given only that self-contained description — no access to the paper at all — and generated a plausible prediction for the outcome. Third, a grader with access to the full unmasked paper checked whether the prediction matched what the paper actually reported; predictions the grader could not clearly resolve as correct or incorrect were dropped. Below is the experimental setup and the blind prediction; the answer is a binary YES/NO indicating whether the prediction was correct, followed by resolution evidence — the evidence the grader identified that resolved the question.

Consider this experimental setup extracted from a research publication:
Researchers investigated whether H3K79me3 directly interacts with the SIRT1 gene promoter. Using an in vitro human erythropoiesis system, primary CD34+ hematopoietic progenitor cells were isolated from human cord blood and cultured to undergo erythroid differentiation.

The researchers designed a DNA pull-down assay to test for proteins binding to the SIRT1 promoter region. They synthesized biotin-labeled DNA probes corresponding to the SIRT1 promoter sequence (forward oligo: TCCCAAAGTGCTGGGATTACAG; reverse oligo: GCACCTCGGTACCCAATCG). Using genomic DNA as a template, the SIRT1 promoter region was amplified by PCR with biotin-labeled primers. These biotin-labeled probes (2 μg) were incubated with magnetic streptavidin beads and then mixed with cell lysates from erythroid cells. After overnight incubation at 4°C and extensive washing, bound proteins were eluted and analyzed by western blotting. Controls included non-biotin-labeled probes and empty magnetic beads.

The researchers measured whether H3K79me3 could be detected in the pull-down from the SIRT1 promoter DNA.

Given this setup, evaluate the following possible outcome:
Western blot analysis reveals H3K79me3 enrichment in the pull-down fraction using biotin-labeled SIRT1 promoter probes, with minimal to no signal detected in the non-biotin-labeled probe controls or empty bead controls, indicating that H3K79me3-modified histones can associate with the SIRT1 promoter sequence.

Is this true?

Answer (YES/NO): YES